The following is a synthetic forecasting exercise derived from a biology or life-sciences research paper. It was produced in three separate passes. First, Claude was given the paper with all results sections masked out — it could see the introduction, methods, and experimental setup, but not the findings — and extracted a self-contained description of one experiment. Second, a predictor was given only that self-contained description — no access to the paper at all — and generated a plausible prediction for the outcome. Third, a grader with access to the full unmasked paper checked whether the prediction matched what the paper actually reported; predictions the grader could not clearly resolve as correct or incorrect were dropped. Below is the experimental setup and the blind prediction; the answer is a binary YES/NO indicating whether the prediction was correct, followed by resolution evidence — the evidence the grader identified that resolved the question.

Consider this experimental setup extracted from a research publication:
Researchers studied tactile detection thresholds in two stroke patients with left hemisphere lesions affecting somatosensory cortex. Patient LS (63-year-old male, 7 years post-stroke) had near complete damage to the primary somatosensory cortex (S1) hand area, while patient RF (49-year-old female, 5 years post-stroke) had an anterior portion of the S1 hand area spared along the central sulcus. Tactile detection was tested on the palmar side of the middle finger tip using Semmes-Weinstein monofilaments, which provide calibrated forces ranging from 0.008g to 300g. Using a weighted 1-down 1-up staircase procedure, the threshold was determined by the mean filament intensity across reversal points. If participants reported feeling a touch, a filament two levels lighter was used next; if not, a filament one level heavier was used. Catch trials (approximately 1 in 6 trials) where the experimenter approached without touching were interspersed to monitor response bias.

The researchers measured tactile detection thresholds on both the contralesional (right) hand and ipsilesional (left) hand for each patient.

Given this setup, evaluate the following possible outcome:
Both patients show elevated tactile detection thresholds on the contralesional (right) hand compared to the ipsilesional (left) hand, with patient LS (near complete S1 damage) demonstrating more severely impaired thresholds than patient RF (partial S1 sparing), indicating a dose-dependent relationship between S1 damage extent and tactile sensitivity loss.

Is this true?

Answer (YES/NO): NO